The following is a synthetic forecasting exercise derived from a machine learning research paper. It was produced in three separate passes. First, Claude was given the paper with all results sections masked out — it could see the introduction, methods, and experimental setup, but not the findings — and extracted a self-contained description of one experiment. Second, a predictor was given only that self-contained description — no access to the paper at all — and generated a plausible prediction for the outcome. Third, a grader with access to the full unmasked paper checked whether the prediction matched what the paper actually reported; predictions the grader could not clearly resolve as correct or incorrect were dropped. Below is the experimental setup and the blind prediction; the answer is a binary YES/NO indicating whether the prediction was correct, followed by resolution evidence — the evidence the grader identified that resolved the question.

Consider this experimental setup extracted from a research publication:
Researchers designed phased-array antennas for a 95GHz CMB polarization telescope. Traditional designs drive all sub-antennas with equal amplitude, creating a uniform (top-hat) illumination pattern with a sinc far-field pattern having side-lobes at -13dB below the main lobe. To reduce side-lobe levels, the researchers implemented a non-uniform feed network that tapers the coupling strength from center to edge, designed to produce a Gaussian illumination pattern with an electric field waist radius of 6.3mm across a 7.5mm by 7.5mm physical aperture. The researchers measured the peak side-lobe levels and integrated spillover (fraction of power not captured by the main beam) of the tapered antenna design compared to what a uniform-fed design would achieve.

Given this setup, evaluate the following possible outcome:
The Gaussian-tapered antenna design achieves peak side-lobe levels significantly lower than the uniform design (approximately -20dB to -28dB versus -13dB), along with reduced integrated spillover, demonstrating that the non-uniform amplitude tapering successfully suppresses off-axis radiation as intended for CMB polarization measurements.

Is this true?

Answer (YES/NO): NO